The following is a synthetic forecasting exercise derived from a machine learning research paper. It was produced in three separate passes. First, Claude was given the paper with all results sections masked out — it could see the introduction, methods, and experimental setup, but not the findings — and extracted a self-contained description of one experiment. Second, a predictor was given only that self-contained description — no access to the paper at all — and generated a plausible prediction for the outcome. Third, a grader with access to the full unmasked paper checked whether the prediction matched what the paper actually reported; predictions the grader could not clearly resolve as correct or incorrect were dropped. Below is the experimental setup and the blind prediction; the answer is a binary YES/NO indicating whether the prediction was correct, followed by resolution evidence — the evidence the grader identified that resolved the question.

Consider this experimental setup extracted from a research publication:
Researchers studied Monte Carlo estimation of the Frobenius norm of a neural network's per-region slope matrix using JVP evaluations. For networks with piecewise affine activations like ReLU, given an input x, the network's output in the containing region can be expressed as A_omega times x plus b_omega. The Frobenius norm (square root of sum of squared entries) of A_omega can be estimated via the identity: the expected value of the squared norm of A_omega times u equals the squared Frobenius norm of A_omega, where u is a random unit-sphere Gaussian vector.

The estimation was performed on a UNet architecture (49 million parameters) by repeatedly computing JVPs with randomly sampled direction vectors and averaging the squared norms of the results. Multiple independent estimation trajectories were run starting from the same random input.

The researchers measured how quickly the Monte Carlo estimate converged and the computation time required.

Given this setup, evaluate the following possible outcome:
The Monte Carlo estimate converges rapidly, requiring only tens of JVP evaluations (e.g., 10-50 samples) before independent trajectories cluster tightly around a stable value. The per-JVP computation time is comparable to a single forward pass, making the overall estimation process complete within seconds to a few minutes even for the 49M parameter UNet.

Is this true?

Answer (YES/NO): NO